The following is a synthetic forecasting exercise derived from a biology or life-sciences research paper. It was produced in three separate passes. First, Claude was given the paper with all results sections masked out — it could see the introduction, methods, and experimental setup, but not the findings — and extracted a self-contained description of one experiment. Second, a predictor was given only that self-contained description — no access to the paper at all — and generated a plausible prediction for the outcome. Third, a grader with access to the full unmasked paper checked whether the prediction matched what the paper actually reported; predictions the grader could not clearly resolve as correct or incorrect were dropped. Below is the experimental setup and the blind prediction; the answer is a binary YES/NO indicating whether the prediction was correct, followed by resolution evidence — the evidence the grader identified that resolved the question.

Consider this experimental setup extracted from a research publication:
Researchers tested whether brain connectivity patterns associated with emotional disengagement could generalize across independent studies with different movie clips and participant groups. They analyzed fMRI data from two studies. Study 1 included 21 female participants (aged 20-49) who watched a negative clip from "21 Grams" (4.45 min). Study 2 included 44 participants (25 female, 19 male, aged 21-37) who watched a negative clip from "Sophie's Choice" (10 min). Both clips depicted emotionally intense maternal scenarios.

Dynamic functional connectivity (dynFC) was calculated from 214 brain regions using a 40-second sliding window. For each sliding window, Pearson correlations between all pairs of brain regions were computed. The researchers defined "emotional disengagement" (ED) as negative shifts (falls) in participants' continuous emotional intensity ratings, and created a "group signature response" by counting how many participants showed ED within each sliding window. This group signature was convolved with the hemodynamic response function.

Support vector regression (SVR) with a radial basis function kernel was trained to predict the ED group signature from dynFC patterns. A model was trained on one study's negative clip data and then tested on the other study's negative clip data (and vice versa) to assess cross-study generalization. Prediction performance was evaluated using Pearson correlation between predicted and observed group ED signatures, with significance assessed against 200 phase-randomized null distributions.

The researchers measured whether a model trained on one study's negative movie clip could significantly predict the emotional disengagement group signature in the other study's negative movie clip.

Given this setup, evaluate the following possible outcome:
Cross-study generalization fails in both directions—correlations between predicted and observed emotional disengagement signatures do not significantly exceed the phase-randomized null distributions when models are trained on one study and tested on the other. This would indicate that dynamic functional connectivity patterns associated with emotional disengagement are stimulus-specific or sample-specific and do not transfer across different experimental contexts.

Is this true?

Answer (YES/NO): NO